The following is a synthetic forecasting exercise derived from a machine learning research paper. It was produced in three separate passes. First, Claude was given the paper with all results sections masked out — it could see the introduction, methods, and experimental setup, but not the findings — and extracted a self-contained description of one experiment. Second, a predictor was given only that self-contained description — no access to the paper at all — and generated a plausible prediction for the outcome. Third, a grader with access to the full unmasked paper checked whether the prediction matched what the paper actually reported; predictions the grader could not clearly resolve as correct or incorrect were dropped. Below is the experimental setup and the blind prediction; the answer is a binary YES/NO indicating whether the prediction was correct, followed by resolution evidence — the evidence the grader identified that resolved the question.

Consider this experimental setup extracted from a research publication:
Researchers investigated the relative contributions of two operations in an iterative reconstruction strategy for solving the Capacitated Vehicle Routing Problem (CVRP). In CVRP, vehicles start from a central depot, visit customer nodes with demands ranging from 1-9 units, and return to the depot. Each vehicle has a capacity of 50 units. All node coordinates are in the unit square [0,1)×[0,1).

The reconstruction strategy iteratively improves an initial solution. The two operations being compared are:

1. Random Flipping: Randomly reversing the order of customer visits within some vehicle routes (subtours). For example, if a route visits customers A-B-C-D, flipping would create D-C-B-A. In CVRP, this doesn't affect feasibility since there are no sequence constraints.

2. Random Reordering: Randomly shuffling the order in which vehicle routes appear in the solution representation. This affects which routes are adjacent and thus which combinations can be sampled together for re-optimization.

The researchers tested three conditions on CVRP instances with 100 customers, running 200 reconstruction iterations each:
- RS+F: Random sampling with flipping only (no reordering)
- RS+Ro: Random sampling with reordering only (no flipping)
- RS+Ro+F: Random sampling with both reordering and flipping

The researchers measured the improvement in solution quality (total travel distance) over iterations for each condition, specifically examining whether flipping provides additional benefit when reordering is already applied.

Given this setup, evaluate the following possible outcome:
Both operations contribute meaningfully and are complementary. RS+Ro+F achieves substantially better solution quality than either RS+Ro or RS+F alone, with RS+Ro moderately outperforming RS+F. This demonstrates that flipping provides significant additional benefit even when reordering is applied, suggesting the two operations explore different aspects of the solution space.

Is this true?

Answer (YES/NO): NO